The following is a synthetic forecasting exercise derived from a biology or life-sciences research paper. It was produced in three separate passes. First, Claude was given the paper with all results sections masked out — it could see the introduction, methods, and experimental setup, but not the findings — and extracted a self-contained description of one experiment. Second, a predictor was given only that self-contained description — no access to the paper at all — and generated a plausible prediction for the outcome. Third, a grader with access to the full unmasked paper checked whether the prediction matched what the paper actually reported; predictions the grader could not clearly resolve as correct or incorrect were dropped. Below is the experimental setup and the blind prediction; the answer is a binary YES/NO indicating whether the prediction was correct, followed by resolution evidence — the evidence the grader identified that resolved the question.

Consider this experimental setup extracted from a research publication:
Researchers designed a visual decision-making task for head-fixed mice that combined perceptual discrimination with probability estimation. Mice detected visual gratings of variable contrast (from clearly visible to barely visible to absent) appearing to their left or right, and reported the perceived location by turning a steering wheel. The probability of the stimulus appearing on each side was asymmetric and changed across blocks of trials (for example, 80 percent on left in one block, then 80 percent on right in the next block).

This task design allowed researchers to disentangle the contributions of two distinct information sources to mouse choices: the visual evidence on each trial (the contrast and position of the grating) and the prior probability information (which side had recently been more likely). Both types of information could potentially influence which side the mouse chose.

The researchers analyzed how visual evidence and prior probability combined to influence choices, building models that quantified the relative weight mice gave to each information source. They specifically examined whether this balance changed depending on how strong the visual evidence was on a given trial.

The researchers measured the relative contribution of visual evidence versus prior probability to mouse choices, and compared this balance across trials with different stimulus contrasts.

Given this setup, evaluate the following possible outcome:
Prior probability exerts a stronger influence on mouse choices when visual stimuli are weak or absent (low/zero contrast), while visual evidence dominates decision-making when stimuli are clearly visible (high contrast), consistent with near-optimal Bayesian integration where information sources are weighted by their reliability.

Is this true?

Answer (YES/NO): YES